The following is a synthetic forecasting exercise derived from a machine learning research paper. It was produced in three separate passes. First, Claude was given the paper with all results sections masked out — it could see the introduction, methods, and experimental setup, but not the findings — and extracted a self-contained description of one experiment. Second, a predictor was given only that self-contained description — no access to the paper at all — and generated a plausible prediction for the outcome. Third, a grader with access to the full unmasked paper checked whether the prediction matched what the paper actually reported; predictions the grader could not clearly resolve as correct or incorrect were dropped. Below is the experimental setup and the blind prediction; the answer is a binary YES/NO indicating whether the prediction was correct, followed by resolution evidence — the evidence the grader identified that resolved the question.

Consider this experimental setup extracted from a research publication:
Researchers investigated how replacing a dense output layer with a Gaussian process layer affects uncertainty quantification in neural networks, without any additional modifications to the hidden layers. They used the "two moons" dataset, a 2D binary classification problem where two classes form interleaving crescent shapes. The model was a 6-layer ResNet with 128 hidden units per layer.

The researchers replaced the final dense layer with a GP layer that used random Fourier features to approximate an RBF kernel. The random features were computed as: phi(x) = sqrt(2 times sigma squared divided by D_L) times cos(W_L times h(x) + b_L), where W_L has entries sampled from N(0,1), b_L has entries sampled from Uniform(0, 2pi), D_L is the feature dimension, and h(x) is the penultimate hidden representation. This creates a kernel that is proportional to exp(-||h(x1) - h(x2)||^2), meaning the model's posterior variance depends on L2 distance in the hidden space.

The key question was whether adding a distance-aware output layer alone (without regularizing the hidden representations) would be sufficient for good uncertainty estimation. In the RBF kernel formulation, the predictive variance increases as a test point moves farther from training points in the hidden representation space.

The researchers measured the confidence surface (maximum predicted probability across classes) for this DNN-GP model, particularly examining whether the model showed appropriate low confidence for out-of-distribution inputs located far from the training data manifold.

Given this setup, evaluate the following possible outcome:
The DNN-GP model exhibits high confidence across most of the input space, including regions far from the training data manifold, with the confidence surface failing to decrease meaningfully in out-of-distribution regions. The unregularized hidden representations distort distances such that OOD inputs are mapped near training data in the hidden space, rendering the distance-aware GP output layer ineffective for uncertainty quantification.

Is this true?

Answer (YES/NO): YES